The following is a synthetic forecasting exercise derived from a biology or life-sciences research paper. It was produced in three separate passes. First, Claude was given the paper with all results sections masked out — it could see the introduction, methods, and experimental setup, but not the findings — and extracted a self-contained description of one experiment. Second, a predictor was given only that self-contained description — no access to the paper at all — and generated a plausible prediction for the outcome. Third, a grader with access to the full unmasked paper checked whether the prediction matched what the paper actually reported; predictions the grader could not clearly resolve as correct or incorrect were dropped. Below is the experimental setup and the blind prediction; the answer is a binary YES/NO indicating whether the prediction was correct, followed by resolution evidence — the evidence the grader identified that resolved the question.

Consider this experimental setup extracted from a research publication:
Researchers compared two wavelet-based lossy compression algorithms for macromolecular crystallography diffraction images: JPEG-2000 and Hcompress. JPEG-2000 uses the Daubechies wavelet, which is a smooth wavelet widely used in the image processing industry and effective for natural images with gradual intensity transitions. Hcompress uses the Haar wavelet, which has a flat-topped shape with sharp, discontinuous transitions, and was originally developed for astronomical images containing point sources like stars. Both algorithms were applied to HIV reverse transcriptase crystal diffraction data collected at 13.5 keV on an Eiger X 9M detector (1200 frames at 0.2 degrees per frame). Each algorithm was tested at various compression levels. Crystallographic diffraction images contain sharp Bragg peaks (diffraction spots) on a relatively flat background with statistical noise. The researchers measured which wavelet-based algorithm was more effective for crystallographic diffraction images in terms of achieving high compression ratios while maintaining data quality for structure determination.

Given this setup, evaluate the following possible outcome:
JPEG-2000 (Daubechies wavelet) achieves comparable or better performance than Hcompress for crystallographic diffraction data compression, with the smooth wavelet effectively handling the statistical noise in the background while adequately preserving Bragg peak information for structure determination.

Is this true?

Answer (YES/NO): NO